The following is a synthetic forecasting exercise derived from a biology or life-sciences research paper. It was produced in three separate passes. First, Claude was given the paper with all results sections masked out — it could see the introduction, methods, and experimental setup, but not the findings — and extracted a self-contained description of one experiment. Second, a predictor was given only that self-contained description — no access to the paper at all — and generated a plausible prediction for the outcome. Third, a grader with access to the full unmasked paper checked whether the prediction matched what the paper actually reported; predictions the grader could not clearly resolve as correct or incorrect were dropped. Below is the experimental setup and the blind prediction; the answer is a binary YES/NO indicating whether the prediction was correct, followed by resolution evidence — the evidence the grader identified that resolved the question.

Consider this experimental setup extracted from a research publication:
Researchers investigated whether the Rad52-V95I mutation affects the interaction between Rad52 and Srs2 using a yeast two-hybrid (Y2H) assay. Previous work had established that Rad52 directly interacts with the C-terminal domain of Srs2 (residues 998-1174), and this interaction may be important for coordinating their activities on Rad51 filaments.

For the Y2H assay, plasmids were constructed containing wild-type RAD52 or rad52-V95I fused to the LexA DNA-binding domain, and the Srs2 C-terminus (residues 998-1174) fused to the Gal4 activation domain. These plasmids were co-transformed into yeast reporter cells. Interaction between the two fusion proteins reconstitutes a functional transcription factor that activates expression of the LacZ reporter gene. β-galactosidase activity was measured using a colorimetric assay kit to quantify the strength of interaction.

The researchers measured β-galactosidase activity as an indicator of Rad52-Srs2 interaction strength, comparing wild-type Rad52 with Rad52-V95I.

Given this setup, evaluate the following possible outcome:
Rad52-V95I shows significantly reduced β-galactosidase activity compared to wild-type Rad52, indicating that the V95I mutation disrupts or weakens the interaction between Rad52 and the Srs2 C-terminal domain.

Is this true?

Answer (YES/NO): NO